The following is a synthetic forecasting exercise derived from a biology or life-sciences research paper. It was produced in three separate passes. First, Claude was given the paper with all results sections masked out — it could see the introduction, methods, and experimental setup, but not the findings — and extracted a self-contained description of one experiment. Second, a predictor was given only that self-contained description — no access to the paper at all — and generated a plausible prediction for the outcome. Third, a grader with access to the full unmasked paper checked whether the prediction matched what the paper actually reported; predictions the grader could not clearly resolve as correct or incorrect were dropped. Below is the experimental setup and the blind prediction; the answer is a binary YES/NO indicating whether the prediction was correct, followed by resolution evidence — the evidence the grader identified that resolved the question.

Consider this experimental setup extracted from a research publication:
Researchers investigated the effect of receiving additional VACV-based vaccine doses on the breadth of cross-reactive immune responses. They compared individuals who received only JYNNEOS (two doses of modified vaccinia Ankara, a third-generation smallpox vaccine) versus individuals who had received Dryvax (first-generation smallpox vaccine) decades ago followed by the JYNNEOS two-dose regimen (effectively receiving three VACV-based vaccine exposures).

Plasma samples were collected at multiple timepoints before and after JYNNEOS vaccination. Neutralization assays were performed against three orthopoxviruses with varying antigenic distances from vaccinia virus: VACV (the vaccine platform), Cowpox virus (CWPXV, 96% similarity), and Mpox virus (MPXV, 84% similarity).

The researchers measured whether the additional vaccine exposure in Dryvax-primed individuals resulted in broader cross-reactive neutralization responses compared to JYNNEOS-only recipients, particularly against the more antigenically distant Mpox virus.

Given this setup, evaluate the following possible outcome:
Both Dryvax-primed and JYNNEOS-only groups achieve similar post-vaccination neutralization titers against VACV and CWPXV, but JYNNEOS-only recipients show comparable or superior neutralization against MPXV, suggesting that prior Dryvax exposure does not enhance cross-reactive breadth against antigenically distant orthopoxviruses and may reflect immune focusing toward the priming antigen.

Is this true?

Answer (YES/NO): NO